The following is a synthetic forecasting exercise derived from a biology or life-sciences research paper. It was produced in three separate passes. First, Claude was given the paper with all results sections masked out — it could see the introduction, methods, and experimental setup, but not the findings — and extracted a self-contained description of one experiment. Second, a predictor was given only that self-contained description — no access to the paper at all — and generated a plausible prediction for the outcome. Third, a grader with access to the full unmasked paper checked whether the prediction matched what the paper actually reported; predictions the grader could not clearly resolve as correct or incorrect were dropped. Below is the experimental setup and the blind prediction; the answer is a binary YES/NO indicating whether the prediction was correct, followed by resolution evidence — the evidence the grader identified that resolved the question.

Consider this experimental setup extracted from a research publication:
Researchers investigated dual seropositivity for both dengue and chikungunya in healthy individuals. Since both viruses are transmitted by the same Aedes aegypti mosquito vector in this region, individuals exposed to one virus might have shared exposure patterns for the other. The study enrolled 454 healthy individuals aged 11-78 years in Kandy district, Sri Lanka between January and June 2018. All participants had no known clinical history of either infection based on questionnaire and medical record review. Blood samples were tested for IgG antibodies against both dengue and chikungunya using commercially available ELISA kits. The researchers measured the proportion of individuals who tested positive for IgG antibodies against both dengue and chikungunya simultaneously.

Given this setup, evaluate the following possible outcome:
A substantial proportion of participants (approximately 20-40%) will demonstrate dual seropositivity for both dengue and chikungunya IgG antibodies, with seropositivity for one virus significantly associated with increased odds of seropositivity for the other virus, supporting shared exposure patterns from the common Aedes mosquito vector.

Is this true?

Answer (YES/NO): NO